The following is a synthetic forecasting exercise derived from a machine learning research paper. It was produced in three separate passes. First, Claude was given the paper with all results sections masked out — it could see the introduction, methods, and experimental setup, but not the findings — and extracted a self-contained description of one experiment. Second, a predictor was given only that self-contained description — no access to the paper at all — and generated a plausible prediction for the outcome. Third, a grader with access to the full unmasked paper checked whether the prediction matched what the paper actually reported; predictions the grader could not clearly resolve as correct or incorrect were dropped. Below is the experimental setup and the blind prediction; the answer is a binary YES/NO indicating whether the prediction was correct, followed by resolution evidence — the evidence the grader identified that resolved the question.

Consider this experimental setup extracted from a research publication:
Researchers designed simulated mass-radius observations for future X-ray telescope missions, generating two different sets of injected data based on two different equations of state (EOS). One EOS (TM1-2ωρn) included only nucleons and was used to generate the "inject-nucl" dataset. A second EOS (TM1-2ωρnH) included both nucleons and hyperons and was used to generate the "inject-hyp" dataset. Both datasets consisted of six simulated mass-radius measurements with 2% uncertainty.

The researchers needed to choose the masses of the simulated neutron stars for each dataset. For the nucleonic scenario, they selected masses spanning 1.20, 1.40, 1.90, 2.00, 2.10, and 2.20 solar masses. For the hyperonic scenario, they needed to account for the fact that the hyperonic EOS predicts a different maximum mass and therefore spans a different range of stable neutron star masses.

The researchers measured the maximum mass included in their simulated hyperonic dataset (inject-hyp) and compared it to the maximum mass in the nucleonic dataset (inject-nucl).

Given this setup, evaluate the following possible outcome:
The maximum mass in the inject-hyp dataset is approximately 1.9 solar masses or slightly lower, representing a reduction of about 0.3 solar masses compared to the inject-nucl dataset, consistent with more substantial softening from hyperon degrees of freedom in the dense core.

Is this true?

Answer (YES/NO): NO